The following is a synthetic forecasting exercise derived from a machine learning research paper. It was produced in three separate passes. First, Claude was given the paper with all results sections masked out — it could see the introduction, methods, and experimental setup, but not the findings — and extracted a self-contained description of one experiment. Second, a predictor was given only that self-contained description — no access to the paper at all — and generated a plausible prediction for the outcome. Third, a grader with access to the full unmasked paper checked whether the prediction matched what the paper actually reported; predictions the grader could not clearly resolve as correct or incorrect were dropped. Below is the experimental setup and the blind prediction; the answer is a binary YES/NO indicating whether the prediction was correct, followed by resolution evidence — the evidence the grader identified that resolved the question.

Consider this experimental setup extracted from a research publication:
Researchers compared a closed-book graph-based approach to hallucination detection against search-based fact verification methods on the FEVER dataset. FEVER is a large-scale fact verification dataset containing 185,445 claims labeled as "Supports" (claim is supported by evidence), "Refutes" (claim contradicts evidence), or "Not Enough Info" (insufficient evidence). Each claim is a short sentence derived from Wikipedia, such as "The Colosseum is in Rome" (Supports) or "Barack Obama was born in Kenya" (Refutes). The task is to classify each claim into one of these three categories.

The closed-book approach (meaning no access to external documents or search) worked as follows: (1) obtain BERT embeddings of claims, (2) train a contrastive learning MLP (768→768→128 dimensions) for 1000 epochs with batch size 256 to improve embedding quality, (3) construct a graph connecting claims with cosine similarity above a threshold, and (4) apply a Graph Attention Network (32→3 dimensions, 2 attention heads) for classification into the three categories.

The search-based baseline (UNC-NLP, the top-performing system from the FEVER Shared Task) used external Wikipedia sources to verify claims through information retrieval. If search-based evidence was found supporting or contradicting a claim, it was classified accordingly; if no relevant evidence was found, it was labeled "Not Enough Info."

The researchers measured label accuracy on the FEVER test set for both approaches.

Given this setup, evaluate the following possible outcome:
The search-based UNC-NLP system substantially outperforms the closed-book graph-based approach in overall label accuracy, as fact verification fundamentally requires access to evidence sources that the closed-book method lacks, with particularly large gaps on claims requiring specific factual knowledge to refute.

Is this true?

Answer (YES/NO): NO